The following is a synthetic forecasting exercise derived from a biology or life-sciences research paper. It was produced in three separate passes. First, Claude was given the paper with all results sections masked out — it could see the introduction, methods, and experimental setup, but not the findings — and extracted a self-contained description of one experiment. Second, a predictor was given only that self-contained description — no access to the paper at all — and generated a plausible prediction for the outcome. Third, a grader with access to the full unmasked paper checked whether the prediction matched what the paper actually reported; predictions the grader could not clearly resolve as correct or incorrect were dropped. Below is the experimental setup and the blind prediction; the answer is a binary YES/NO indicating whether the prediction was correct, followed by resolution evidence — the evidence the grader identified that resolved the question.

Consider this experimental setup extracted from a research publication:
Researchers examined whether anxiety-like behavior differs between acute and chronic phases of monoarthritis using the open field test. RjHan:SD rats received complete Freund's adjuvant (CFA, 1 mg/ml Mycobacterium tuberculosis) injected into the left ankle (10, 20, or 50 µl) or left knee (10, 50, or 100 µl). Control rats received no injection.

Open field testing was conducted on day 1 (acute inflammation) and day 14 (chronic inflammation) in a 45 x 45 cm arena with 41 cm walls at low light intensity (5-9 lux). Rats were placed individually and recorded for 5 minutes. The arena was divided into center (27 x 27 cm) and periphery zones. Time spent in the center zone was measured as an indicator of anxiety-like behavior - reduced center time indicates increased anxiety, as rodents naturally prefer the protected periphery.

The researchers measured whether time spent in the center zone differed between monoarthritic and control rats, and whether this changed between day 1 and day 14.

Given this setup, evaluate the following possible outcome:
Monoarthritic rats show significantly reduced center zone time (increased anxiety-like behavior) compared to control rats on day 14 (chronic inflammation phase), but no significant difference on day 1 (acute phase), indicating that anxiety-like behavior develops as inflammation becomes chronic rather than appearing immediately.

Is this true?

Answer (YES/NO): NO